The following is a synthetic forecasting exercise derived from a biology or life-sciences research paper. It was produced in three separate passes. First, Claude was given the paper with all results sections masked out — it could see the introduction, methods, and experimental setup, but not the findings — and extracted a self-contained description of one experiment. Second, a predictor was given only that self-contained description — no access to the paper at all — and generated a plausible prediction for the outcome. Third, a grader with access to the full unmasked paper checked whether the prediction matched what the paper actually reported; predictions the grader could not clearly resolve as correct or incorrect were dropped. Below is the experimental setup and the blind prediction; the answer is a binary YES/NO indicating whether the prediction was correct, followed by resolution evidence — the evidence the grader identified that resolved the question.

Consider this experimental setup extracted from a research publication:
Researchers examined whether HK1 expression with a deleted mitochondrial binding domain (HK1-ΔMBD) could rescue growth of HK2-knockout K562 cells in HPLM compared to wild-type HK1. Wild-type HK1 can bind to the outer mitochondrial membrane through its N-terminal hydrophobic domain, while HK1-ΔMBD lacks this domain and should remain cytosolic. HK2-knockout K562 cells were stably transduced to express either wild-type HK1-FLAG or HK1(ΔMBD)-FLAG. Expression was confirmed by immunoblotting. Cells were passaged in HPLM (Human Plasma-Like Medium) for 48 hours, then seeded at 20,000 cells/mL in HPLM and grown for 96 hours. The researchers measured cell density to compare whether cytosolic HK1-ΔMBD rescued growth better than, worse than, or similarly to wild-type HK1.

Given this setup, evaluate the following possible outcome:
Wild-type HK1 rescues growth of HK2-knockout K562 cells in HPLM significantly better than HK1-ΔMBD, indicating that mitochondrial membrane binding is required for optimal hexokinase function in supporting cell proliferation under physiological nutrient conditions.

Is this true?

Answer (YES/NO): NO